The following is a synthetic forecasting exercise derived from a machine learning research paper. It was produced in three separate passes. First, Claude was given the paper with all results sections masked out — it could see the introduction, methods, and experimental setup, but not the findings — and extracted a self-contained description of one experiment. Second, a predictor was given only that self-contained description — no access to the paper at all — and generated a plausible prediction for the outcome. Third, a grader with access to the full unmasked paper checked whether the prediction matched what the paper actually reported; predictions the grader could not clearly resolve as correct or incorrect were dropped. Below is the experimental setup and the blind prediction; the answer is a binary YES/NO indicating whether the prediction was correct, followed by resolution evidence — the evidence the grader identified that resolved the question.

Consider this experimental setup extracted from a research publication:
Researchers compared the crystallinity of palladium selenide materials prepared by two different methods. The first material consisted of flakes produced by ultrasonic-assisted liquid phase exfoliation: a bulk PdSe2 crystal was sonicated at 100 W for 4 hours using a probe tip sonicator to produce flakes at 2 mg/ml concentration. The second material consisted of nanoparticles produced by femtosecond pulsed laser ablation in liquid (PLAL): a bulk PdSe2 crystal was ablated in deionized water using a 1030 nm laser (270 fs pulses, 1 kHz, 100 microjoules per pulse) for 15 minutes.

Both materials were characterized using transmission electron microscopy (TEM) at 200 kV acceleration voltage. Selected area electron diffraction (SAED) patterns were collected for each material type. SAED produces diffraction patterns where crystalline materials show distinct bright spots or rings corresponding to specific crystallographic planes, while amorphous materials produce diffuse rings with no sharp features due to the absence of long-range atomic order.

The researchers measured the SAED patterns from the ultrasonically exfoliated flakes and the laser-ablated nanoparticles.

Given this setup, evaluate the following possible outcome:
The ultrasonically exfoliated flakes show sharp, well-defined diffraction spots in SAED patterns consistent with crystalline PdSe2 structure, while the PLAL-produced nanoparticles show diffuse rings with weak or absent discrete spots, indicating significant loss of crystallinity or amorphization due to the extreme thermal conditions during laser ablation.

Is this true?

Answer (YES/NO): NO